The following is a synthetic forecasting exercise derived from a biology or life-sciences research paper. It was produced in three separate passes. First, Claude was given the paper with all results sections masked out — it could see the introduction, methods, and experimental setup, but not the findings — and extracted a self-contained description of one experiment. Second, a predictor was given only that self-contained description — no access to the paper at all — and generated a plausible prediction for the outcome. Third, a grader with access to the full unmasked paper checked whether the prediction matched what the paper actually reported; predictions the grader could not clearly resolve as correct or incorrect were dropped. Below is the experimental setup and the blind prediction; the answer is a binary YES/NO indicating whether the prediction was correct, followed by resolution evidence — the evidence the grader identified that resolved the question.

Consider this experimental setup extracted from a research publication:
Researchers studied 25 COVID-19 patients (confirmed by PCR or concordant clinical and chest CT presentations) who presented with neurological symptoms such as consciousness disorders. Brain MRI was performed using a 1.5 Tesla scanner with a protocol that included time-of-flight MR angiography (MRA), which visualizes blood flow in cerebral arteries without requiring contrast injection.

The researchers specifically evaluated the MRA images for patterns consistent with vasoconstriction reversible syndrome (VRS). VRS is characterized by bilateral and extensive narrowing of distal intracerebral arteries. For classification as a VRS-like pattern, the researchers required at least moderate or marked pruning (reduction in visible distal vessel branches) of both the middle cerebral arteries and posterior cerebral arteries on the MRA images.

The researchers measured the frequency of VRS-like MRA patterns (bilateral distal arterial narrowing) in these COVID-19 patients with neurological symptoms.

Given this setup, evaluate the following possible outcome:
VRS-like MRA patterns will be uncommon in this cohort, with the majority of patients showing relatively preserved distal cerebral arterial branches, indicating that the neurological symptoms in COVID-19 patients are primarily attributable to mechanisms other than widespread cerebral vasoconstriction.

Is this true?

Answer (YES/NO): NO